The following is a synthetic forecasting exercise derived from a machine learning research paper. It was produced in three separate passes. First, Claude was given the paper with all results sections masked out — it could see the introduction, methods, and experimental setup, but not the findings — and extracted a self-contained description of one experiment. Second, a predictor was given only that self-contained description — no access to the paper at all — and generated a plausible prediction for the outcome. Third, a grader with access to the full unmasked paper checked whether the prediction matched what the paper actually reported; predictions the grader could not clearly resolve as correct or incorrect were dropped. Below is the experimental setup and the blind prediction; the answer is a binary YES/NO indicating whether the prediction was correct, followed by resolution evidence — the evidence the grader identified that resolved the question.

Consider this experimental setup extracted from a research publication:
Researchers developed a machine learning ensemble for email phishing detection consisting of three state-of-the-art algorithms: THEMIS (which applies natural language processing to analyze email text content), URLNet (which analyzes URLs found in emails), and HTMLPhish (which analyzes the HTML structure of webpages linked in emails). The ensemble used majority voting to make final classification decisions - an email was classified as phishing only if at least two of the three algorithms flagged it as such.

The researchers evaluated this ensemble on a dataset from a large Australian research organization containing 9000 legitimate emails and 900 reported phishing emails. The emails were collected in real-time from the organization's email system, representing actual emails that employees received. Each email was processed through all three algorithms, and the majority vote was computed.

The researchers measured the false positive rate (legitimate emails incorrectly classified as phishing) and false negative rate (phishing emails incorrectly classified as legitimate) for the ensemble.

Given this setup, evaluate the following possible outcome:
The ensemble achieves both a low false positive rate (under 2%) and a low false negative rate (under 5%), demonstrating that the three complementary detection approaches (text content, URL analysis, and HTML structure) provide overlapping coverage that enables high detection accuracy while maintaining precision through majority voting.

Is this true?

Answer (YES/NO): NO